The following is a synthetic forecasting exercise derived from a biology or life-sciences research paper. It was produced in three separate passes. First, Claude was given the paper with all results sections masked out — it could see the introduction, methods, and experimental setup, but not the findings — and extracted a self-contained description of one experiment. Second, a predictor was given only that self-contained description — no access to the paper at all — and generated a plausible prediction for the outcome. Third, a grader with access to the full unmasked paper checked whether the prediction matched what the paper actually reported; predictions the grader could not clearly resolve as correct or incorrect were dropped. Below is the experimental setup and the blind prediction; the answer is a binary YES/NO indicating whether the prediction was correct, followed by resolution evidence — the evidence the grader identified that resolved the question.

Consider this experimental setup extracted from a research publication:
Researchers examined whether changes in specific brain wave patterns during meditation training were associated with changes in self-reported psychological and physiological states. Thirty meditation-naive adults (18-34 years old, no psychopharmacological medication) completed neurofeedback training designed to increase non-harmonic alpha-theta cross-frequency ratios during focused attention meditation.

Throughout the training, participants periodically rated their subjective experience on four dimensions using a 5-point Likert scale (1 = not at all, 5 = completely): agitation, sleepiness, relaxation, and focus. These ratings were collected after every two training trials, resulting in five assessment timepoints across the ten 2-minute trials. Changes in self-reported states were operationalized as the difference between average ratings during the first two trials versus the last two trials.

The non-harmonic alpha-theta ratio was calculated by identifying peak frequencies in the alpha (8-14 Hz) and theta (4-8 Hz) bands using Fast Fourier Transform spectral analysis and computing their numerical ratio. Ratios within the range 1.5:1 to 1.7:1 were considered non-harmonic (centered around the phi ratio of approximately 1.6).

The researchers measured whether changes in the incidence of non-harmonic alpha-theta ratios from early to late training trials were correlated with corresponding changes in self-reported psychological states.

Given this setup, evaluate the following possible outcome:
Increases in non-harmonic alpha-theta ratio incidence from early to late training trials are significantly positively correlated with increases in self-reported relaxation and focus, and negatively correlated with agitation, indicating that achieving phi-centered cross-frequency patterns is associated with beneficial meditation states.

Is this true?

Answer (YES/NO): NO